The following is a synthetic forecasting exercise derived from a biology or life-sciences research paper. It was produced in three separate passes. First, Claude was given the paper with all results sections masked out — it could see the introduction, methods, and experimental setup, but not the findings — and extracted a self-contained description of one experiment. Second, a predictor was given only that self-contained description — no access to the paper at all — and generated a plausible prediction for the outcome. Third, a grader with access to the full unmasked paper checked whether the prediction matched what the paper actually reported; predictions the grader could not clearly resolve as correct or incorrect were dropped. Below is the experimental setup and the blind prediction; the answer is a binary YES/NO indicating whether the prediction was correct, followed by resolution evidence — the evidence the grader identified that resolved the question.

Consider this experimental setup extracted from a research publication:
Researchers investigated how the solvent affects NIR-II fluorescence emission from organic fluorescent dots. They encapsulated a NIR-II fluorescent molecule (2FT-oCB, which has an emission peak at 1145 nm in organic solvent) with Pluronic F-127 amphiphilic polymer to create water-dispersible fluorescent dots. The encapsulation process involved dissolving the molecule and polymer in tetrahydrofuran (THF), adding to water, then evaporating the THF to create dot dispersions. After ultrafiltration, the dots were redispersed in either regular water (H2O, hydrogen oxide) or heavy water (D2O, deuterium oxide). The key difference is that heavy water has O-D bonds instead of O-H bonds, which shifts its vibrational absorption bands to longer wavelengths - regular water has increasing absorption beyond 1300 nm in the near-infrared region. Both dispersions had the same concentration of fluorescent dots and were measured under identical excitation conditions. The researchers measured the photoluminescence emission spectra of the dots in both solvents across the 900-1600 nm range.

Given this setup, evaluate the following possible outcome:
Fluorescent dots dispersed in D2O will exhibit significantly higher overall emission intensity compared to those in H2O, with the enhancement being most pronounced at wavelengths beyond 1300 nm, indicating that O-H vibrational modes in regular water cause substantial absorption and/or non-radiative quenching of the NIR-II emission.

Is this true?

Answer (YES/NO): YES